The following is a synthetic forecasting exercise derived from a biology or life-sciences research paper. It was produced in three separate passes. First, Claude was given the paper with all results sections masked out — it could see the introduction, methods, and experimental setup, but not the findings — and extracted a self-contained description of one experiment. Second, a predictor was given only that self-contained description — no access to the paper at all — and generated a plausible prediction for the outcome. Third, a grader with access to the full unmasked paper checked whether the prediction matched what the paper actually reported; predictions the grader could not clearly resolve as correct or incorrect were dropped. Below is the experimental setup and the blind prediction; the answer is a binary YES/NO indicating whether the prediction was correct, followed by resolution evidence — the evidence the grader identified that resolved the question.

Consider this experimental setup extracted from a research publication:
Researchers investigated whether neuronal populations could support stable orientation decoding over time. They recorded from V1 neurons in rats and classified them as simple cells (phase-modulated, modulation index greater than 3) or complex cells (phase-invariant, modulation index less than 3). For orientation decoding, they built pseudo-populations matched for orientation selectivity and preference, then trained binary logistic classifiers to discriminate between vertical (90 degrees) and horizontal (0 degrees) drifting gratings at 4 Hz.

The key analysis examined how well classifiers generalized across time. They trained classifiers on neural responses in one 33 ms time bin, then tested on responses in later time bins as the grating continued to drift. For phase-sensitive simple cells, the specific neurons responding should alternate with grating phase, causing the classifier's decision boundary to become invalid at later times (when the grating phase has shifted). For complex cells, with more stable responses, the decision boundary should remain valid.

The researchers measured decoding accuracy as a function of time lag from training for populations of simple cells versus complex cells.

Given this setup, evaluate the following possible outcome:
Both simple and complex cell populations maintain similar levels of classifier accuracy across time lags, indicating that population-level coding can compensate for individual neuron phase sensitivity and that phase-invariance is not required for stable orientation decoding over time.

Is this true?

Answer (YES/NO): NO